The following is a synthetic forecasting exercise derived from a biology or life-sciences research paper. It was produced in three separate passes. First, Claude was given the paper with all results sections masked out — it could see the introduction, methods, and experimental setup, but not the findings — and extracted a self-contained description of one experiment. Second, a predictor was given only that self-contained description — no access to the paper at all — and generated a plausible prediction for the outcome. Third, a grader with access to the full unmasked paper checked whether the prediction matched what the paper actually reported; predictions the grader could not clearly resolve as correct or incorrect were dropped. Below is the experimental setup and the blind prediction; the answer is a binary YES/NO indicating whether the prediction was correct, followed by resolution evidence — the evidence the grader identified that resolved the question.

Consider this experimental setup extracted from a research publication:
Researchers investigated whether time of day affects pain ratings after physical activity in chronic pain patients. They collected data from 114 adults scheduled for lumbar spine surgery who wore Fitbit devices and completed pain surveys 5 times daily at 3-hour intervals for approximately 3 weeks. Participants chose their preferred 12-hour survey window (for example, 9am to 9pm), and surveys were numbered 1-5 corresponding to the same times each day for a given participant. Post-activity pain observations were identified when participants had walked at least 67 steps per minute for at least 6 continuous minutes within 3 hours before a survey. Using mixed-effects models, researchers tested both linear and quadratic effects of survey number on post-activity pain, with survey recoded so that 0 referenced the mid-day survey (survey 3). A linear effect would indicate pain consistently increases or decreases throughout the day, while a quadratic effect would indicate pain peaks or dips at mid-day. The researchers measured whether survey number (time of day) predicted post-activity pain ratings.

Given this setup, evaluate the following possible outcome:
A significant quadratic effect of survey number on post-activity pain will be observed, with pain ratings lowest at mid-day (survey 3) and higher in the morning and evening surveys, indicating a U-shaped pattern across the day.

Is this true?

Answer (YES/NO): NO